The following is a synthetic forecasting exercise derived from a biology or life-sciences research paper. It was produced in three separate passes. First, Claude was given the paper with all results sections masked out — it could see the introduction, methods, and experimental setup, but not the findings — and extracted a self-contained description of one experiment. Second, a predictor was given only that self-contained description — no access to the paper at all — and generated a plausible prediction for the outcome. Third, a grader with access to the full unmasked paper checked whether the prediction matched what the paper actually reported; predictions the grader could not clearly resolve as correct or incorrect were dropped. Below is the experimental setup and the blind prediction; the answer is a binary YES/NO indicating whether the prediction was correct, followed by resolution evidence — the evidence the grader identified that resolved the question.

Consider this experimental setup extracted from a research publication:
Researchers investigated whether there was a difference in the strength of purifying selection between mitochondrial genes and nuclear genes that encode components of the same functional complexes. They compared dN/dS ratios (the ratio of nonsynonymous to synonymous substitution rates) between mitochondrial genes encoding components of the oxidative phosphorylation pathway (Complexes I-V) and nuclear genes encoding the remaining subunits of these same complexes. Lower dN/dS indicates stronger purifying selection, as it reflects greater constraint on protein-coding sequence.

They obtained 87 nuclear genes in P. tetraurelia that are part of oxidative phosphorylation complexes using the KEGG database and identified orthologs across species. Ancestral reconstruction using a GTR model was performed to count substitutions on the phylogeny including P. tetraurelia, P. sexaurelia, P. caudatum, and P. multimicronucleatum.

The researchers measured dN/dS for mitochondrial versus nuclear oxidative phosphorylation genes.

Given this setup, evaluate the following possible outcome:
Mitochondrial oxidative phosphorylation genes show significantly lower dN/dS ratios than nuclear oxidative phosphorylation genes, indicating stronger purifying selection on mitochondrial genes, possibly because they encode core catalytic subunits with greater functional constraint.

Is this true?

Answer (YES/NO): NO